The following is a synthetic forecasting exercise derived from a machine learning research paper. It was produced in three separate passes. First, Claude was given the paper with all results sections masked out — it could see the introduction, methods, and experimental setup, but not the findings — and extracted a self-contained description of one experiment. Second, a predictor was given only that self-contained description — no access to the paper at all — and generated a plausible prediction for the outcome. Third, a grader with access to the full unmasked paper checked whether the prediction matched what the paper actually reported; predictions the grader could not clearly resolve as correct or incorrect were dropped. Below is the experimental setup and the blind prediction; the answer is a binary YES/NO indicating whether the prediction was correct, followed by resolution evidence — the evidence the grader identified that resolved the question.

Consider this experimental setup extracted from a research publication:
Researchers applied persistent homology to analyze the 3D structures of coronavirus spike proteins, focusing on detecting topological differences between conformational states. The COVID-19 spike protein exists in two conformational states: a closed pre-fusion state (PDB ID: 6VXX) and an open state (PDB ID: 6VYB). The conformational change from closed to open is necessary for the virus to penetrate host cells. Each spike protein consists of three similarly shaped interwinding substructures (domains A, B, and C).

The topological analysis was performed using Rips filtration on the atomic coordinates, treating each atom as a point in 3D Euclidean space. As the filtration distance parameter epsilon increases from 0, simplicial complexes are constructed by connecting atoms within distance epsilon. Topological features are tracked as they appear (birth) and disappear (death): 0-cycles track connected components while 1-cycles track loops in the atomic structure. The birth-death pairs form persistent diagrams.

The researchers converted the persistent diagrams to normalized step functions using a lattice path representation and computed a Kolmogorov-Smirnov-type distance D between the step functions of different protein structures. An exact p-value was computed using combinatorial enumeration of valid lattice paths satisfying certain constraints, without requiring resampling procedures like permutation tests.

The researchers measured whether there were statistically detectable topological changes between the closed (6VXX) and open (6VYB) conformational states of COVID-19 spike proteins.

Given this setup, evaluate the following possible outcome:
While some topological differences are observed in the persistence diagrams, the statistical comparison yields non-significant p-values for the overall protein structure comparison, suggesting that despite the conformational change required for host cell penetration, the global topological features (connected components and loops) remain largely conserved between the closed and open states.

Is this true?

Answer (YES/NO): NO